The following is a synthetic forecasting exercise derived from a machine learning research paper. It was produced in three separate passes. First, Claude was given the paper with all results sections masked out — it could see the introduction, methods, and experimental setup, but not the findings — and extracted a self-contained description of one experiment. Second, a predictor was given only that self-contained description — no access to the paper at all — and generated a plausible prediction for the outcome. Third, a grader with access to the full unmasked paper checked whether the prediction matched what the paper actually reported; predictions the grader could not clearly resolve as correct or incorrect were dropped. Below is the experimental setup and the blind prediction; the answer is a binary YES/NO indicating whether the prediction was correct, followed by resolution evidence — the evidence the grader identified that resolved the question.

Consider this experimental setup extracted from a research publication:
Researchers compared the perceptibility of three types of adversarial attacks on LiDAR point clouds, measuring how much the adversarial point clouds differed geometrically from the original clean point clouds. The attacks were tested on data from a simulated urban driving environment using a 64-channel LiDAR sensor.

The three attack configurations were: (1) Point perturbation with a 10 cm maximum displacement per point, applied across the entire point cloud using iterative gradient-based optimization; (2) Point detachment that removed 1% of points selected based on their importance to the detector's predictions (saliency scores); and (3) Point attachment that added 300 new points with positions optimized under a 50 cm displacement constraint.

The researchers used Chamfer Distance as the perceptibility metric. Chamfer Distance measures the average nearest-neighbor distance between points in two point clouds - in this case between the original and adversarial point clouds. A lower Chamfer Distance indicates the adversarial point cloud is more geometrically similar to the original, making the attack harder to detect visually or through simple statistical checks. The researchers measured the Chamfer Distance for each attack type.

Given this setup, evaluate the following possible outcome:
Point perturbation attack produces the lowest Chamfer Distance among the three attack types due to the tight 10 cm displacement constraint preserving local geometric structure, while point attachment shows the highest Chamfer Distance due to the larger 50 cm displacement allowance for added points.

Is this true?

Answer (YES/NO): NO